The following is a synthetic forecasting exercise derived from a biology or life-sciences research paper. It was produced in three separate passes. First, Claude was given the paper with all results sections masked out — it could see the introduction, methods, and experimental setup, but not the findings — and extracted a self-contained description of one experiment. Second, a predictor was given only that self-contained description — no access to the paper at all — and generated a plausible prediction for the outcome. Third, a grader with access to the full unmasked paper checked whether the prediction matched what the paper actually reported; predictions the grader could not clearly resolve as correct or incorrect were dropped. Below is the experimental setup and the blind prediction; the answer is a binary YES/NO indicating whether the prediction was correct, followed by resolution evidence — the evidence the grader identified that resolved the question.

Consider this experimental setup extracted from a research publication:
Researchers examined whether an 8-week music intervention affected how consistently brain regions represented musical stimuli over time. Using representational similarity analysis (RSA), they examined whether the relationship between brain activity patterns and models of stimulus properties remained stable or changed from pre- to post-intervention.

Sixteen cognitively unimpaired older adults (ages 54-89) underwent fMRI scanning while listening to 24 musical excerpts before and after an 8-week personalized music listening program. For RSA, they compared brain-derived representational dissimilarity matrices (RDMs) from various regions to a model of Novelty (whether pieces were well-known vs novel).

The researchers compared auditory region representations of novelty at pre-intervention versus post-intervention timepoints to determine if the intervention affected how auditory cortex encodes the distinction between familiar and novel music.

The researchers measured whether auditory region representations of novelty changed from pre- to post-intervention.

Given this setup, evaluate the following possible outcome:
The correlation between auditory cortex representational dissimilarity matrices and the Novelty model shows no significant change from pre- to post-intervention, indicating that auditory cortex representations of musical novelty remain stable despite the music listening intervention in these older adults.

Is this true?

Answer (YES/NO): NO